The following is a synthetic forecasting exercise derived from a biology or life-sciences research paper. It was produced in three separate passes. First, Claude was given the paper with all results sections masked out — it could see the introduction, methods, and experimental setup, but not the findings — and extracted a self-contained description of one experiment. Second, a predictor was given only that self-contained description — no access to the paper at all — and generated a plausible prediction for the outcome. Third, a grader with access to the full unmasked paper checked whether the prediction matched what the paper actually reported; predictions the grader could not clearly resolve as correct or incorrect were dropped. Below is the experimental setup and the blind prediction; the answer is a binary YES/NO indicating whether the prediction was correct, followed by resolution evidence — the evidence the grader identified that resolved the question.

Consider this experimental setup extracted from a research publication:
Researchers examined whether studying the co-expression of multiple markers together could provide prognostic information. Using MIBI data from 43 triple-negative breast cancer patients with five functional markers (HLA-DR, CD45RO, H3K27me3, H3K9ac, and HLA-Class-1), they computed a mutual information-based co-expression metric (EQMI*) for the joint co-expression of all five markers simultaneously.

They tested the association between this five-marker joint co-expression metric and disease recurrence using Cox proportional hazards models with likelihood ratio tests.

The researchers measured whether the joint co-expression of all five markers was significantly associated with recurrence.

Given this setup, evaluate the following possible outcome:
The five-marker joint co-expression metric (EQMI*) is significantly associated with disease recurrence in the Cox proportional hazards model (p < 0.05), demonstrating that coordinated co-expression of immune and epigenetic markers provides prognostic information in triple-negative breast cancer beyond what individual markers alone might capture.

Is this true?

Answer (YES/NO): YES